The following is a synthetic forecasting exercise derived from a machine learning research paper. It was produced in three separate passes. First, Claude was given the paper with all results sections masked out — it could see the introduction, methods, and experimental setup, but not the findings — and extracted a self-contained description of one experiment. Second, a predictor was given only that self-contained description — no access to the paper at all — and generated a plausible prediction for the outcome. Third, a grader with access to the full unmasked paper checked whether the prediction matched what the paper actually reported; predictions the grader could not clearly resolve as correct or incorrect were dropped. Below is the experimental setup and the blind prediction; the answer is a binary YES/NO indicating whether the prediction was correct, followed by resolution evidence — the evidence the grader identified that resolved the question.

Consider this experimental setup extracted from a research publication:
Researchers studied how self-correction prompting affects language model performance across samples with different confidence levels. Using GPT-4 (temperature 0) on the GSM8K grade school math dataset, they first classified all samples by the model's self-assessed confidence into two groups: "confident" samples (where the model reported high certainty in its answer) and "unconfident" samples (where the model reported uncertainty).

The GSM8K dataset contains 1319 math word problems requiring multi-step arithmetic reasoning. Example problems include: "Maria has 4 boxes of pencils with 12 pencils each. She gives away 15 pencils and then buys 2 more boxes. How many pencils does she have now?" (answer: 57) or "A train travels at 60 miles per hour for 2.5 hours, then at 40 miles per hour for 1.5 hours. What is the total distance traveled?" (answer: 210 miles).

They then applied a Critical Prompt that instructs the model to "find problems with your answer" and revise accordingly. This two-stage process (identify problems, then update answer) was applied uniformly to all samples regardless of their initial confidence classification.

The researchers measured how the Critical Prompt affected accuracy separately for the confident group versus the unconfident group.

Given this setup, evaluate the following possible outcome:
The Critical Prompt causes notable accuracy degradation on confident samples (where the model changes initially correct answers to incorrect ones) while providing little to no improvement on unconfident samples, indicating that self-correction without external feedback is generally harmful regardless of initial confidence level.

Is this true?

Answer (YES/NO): NO